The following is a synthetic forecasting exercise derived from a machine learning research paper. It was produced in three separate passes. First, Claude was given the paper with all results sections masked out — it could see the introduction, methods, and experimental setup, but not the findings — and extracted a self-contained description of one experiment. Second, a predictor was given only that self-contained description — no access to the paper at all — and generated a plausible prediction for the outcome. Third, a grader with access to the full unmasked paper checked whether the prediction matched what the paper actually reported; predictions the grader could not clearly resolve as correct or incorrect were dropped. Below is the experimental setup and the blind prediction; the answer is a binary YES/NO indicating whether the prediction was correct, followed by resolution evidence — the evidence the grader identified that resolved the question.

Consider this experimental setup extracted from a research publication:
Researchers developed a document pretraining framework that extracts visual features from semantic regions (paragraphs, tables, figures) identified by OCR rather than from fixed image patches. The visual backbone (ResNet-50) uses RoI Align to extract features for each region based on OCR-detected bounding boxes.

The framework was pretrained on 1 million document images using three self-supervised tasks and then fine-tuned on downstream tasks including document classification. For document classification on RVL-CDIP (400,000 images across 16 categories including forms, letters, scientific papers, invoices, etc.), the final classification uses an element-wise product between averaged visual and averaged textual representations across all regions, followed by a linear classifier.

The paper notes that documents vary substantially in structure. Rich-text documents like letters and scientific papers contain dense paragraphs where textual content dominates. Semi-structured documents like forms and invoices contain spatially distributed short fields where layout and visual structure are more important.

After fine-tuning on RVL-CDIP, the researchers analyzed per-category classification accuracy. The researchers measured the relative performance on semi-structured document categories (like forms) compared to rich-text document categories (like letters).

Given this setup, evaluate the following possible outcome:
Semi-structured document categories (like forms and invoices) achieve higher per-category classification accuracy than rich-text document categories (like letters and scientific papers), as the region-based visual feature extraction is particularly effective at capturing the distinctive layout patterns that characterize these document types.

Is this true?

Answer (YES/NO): NO